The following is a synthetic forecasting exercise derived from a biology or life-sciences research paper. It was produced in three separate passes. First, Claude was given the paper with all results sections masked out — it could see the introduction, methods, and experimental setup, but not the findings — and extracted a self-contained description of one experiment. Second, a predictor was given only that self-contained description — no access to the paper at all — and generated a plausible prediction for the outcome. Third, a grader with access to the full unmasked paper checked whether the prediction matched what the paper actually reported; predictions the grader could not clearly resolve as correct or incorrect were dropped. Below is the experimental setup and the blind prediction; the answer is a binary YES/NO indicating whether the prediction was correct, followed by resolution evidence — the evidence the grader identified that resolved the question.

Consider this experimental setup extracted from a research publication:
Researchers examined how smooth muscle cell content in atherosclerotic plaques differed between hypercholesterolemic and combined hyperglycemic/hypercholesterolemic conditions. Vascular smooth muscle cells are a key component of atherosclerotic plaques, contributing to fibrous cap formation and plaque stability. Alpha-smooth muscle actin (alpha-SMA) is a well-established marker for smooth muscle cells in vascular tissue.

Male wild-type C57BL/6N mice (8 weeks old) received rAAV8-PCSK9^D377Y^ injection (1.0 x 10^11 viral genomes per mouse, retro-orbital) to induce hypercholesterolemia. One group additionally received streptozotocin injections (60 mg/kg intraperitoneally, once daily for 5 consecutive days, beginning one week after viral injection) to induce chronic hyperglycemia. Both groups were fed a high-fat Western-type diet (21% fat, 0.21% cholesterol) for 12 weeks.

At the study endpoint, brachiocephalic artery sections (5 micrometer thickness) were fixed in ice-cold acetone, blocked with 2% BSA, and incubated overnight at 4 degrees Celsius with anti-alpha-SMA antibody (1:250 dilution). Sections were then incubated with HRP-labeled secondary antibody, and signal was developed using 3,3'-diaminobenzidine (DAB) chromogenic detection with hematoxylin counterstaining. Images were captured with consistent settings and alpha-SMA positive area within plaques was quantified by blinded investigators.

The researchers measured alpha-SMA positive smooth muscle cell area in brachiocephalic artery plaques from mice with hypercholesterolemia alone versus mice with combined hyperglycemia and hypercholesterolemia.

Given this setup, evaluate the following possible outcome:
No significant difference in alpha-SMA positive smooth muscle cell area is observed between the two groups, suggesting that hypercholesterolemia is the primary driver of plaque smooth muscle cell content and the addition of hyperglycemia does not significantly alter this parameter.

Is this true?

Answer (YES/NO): NO